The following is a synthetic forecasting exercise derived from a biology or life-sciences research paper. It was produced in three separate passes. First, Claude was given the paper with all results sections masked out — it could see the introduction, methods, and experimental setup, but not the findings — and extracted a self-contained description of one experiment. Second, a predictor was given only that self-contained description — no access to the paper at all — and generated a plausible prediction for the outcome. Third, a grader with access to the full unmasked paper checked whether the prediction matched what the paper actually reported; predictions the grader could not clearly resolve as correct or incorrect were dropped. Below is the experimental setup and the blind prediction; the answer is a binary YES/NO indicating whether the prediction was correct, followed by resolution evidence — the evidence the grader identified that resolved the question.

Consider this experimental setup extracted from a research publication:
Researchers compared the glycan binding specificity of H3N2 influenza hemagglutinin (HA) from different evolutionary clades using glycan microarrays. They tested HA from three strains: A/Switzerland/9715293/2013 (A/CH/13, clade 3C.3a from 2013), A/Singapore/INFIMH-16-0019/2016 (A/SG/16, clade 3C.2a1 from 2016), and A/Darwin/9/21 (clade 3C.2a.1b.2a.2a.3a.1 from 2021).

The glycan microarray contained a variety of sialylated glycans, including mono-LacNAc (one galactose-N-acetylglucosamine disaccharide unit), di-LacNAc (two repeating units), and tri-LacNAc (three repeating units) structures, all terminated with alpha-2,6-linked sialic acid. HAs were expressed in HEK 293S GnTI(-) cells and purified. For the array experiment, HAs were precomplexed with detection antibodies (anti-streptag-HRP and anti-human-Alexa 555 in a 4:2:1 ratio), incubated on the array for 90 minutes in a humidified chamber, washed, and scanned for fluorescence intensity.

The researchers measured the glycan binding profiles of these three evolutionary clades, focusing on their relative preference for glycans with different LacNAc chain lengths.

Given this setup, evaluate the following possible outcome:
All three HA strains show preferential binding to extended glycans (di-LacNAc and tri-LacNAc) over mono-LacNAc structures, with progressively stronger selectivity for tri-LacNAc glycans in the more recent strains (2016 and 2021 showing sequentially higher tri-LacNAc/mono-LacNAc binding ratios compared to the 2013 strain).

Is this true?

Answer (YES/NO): NO